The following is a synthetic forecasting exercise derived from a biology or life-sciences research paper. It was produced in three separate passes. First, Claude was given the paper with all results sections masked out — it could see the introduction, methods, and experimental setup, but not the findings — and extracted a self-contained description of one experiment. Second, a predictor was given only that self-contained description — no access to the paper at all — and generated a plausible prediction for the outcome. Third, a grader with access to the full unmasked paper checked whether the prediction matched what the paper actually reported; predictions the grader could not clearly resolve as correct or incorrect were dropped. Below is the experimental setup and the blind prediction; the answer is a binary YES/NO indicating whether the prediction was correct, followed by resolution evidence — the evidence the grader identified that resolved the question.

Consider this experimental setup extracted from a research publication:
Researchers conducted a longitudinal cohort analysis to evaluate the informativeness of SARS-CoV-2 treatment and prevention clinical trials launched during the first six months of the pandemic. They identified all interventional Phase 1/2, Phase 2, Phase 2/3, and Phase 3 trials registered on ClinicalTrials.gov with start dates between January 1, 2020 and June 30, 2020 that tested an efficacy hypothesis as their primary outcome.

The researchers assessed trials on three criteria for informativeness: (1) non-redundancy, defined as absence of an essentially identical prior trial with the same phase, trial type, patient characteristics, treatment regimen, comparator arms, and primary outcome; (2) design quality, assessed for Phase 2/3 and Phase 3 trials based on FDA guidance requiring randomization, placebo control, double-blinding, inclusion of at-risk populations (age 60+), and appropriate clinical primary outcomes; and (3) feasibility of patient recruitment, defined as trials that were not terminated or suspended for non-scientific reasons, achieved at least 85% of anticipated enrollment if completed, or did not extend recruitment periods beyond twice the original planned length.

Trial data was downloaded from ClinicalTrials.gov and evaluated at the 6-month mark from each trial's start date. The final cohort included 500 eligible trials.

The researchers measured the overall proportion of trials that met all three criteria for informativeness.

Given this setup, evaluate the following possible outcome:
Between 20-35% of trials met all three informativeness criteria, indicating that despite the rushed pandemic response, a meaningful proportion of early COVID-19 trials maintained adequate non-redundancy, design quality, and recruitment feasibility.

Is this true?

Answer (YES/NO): YES